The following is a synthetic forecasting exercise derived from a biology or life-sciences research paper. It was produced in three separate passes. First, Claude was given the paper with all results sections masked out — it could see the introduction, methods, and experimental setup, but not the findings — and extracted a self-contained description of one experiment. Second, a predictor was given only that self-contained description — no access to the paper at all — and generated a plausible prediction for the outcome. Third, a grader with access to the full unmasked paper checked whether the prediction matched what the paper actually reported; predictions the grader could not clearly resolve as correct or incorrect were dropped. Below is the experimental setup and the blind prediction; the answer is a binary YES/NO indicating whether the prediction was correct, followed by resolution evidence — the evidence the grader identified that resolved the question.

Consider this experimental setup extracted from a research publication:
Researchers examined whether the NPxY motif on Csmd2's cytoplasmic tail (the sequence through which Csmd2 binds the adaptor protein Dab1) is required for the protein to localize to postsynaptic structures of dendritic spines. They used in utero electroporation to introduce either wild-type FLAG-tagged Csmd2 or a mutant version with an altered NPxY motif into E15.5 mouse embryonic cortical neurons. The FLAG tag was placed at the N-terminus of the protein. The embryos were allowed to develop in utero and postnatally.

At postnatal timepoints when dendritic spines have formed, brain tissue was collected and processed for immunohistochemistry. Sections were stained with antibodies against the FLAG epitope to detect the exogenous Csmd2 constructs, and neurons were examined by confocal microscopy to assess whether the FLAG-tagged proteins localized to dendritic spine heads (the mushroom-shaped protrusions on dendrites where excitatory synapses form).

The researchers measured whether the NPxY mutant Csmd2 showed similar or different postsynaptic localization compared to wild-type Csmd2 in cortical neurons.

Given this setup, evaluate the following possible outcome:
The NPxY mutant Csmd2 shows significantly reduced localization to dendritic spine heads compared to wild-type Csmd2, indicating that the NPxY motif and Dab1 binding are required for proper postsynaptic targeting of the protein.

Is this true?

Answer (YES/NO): NO